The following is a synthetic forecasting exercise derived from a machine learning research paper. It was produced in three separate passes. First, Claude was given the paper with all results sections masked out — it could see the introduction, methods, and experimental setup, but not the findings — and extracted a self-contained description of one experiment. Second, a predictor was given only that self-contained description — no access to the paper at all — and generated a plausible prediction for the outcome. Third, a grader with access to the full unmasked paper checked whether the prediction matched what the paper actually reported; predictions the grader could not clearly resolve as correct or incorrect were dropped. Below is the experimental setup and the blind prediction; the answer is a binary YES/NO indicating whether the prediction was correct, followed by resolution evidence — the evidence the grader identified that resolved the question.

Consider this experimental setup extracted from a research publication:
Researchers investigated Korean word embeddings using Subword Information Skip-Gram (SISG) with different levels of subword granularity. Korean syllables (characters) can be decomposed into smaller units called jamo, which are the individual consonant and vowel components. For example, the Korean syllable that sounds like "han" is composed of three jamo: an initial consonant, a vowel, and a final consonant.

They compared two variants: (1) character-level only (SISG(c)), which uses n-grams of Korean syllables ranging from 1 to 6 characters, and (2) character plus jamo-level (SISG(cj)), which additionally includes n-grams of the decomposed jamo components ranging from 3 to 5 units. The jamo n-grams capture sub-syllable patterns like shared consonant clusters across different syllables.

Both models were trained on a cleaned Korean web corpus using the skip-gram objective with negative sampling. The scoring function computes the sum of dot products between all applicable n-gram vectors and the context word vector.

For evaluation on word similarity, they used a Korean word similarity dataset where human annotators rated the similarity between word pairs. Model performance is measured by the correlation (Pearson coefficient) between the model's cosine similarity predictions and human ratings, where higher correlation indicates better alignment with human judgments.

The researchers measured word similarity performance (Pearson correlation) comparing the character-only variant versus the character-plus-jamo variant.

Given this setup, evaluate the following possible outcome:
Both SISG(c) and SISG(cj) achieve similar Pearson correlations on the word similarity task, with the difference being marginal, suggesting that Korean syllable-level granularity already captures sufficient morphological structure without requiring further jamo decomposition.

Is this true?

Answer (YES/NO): NO